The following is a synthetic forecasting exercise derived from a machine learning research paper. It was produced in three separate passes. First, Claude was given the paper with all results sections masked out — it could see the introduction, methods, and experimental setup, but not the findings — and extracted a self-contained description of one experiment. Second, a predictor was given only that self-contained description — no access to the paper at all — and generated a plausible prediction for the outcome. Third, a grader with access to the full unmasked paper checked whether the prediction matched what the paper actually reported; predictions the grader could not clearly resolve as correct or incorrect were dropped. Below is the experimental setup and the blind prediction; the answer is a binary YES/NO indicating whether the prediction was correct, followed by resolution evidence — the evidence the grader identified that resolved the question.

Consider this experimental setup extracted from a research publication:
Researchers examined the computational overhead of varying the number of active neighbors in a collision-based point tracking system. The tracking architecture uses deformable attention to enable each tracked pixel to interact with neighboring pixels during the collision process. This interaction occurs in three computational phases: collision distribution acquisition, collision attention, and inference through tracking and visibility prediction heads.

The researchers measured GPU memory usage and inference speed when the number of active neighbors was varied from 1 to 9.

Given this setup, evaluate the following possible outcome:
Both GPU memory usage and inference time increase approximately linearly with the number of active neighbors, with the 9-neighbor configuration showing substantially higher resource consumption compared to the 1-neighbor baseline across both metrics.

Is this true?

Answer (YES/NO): NO